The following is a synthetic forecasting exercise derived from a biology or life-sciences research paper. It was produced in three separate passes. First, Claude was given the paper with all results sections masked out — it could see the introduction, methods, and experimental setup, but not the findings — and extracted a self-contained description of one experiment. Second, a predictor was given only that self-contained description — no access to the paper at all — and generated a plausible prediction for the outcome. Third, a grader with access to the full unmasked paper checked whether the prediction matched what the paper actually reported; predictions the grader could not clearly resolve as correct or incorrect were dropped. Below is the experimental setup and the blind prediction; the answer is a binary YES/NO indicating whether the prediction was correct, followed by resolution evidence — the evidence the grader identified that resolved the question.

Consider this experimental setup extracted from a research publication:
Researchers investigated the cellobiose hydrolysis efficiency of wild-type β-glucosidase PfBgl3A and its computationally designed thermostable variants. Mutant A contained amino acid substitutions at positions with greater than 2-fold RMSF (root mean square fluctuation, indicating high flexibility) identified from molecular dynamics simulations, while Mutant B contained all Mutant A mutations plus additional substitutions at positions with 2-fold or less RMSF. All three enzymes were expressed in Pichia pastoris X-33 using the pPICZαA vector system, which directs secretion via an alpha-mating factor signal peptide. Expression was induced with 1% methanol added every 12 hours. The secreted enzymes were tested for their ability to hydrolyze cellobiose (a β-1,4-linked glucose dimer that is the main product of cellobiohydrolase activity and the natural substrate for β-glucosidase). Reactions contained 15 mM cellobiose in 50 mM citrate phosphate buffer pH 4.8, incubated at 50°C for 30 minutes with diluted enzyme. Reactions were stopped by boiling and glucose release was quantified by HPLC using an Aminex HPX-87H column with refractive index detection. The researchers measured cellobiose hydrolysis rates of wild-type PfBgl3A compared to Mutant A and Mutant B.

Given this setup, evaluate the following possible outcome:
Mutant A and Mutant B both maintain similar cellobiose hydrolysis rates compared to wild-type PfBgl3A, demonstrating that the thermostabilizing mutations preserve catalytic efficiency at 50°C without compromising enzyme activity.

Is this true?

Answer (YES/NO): NO